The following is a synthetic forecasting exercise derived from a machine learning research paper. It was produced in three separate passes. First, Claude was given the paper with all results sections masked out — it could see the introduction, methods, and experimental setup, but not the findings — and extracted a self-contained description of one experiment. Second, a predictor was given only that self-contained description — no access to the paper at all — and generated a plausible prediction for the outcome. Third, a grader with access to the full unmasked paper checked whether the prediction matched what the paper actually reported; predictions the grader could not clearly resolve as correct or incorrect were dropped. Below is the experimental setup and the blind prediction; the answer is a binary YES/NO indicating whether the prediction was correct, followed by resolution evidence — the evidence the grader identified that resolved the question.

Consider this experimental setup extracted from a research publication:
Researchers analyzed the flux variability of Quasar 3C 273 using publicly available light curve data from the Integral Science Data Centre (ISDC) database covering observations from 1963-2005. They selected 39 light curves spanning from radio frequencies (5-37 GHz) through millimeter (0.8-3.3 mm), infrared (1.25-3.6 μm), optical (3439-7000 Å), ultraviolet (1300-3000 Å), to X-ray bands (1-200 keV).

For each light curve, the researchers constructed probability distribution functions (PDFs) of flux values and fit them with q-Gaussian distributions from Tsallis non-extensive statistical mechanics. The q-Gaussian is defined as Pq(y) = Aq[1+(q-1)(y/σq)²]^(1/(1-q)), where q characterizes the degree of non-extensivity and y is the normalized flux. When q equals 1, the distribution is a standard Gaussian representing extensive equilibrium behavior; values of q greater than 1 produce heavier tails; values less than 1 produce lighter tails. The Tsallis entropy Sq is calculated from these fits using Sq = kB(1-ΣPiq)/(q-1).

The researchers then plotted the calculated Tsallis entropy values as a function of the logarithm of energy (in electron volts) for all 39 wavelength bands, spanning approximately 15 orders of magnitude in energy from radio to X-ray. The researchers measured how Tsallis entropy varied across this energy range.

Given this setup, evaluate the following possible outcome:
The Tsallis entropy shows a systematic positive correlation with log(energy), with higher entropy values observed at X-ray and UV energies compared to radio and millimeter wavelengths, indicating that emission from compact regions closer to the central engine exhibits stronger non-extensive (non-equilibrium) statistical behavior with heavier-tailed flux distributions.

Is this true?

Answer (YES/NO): NO